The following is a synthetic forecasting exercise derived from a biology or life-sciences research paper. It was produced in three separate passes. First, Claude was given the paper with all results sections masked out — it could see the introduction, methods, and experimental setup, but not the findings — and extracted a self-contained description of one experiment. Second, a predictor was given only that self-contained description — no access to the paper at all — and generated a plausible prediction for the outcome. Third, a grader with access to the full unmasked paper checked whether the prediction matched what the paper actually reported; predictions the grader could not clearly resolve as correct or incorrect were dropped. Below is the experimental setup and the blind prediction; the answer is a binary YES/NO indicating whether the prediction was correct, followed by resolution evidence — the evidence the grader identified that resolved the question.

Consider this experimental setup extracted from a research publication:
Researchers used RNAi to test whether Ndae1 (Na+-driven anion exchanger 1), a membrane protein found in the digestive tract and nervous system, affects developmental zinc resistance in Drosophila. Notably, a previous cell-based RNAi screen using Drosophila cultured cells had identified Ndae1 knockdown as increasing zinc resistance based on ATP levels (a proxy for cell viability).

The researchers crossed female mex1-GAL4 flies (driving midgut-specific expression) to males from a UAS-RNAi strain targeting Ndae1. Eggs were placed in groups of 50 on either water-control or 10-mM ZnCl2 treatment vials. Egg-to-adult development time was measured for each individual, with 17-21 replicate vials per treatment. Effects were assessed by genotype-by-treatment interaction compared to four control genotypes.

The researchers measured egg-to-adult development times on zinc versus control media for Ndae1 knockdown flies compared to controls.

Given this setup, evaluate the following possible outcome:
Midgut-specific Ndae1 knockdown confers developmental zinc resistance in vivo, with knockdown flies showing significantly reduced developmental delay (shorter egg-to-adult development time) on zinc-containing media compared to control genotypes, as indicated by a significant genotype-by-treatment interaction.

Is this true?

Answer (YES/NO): NO